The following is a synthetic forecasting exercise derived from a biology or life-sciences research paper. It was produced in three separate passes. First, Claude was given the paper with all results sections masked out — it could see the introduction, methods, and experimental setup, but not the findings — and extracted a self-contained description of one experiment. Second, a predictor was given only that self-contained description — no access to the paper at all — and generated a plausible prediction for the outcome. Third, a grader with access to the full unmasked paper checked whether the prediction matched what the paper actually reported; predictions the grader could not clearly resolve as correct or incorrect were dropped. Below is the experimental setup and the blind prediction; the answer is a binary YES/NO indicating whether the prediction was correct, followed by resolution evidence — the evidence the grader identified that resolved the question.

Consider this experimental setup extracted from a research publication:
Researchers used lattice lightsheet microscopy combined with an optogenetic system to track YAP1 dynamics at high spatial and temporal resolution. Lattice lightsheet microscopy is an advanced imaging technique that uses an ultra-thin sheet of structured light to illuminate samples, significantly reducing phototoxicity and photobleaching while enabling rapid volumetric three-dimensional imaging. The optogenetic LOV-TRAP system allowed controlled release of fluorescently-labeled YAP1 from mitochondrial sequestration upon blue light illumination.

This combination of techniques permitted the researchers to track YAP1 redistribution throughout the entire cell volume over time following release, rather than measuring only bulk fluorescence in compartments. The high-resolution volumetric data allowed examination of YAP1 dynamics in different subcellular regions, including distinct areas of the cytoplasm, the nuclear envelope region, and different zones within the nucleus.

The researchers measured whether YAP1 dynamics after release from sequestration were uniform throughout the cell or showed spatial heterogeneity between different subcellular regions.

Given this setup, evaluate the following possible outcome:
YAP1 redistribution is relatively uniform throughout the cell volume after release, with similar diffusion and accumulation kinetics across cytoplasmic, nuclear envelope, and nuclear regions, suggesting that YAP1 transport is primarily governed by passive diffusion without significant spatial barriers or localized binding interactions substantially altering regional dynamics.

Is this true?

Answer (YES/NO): NO